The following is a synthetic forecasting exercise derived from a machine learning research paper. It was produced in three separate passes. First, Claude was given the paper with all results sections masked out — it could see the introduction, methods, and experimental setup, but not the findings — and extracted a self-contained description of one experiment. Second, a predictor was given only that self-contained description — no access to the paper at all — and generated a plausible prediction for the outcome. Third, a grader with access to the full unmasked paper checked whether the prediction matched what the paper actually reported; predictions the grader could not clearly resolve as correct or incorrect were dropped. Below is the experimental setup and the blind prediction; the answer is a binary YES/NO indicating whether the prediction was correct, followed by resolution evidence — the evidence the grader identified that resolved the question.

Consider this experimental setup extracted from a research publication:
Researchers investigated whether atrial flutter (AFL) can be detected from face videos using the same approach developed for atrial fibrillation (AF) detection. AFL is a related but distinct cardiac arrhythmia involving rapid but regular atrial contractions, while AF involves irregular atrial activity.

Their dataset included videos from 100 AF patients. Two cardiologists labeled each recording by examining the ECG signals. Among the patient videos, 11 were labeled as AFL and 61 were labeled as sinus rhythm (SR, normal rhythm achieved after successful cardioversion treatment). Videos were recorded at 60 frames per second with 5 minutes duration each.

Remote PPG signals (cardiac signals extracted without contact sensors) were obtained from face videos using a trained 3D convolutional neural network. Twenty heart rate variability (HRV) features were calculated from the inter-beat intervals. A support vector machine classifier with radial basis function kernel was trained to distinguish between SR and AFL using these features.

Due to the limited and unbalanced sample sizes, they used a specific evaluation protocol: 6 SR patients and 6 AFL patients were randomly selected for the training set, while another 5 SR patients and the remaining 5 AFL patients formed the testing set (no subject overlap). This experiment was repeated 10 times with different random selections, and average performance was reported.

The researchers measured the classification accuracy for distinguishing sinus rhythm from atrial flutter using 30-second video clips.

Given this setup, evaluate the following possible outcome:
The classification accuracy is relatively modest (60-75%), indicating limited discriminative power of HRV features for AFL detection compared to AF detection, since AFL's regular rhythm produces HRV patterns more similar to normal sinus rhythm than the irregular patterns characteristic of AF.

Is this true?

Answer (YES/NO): NO